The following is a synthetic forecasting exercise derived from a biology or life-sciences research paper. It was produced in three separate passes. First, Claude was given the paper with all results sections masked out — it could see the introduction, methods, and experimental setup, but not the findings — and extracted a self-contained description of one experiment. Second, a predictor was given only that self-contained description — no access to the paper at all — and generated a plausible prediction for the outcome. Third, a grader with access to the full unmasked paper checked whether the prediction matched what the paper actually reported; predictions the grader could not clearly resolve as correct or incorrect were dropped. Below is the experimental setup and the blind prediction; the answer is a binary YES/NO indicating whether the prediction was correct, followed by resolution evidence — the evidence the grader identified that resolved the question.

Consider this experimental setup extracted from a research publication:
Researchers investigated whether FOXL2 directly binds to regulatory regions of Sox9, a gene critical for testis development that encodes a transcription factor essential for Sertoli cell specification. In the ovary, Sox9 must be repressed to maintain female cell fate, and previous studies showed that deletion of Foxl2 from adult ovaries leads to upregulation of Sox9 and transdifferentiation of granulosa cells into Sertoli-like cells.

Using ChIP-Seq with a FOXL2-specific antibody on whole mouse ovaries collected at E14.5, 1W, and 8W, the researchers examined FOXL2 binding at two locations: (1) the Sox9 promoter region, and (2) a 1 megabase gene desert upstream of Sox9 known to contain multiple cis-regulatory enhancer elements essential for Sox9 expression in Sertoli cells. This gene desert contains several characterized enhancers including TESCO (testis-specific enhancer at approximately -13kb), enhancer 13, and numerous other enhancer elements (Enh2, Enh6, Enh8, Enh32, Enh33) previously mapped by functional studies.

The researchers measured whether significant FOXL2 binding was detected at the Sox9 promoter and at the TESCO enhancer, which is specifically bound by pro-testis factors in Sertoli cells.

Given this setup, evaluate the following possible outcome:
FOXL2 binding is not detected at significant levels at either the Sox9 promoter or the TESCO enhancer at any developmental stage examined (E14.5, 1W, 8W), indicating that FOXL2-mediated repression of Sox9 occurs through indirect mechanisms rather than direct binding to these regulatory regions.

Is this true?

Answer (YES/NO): NO